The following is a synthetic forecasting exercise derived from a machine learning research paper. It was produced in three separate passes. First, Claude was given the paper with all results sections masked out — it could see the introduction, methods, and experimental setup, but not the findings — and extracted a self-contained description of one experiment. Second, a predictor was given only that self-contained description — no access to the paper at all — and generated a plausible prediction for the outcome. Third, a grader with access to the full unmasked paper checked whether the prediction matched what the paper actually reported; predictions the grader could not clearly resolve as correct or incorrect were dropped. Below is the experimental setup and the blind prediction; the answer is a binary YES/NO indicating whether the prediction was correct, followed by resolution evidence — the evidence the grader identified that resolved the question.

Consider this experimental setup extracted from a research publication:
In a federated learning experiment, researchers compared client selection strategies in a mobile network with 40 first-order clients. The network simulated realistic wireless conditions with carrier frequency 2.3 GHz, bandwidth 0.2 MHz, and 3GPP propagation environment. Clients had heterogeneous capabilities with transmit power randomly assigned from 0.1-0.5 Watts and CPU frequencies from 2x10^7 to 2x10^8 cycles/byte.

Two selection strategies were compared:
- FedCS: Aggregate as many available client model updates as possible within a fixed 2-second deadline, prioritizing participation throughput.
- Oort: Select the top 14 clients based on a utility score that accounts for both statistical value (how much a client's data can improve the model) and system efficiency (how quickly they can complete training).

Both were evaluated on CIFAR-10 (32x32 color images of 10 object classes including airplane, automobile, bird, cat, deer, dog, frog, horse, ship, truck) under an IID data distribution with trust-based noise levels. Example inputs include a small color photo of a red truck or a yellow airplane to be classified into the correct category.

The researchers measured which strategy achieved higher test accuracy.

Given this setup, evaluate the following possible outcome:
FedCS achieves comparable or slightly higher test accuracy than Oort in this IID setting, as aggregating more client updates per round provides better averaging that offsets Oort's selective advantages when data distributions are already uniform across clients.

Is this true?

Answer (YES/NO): NO